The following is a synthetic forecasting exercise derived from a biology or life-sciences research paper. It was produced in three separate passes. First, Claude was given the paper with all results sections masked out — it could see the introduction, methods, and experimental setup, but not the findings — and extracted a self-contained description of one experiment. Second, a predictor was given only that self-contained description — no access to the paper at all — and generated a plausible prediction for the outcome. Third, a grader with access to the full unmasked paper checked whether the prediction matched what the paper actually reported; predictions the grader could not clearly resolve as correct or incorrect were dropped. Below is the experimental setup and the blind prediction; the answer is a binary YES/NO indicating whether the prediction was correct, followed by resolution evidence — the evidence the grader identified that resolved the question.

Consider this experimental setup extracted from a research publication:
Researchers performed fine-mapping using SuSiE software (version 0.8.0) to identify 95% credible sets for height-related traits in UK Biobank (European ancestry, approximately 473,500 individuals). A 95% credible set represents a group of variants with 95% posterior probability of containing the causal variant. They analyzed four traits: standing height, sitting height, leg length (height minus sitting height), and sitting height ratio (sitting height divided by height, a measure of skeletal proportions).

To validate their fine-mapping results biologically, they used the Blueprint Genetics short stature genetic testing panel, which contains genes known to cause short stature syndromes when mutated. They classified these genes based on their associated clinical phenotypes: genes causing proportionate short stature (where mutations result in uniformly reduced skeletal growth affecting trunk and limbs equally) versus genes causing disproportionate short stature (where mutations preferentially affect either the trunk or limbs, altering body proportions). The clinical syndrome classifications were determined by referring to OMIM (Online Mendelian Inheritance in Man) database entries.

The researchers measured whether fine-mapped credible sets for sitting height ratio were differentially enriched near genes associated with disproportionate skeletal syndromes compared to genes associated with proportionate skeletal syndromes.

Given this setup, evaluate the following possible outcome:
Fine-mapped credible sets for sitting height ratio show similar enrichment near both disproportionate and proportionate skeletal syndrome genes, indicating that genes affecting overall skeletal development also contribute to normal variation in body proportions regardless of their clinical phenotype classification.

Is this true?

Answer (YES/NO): NO